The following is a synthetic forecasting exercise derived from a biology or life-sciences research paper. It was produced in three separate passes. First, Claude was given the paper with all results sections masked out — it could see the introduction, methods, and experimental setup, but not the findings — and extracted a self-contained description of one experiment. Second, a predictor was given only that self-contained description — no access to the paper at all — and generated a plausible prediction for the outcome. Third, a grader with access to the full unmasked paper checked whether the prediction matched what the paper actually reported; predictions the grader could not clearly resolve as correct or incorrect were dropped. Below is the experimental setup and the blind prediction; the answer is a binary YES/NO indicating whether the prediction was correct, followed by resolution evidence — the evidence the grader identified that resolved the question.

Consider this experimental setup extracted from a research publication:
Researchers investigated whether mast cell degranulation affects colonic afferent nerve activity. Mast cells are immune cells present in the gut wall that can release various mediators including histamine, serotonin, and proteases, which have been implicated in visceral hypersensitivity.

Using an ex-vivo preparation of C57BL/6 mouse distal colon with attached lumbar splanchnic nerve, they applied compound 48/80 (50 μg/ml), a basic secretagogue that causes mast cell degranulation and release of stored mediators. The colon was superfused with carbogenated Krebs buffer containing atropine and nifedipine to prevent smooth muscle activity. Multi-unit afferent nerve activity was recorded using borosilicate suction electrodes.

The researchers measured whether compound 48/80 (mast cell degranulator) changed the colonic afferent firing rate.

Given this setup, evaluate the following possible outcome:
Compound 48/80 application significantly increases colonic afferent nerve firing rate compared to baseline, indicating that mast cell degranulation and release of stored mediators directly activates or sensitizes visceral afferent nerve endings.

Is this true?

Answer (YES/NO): NO